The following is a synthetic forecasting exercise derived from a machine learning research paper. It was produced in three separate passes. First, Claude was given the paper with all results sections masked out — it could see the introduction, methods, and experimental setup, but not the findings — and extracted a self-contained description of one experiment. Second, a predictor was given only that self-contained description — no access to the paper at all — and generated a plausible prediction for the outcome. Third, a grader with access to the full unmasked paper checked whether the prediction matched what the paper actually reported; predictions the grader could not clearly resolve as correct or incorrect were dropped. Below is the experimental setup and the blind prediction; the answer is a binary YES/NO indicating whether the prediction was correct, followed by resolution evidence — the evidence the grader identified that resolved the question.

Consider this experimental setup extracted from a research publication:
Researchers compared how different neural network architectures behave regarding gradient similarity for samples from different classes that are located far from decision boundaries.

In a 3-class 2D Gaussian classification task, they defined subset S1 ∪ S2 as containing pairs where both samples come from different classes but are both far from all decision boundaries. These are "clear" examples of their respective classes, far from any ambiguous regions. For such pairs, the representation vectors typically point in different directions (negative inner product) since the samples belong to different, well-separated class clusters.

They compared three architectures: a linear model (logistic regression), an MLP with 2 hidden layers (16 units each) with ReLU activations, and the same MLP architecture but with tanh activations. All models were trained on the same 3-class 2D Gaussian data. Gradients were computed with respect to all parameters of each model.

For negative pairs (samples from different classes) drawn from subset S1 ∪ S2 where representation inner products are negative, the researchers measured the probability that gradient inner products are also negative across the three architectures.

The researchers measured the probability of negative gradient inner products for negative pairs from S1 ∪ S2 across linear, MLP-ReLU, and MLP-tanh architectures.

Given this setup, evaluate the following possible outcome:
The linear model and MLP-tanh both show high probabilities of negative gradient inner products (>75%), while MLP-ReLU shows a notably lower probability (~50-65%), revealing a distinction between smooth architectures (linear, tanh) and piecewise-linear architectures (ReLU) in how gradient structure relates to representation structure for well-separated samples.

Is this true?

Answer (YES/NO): NO